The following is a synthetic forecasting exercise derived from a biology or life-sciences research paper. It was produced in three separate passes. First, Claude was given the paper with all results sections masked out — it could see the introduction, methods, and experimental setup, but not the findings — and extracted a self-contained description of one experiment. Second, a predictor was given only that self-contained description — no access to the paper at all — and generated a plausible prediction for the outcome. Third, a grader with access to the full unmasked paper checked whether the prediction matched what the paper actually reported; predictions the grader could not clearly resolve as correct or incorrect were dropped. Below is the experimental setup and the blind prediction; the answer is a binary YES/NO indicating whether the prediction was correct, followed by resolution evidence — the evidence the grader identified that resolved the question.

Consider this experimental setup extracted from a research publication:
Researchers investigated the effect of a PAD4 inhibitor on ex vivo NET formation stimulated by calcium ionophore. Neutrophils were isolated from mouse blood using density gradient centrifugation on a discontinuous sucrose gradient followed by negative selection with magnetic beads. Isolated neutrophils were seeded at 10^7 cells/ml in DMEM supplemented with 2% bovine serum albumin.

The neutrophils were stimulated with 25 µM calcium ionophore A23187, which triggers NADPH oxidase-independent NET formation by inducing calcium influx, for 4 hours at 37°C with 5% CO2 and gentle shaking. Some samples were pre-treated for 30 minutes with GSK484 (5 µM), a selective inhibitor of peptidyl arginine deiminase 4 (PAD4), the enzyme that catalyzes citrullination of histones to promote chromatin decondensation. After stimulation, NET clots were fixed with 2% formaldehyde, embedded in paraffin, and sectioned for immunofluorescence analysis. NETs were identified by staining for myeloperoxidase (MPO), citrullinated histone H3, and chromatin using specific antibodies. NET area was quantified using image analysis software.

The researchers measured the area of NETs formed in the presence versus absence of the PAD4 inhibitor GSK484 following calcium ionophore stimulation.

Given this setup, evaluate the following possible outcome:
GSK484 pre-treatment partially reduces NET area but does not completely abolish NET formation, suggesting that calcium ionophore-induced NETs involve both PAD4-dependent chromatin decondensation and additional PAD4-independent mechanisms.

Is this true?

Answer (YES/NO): NO